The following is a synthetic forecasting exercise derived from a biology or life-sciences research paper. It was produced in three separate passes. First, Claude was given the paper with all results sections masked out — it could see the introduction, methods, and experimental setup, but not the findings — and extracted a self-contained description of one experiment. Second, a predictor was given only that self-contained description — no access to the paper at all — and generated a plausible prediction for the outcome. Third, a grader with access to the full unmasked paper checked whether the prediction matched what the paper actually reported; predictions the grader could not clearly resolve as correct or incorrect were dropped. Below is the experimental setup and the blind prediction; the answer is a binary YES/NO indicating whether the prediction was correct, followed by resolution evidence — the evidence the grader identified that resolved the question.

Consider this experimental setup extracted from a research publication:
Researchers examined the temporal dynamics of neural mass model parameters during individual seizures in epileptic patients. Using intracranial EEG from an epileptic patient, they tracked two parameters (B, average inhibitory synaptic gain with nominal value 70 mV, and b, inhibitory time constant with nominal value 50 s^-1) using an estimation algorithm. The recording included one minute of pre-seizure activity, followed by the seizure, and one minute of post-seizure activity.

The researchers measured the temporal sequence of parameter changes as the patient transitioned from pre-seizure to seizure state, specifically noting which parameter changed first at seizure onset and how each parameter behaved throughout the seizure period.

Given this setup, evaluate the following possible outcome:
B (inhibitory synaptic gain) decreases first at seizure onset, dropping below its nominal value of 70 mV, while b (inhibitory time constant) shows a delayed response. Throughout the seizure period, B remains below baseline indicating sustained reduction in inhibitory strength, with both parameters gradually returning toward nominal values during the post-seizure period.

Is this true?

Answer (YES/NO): NO